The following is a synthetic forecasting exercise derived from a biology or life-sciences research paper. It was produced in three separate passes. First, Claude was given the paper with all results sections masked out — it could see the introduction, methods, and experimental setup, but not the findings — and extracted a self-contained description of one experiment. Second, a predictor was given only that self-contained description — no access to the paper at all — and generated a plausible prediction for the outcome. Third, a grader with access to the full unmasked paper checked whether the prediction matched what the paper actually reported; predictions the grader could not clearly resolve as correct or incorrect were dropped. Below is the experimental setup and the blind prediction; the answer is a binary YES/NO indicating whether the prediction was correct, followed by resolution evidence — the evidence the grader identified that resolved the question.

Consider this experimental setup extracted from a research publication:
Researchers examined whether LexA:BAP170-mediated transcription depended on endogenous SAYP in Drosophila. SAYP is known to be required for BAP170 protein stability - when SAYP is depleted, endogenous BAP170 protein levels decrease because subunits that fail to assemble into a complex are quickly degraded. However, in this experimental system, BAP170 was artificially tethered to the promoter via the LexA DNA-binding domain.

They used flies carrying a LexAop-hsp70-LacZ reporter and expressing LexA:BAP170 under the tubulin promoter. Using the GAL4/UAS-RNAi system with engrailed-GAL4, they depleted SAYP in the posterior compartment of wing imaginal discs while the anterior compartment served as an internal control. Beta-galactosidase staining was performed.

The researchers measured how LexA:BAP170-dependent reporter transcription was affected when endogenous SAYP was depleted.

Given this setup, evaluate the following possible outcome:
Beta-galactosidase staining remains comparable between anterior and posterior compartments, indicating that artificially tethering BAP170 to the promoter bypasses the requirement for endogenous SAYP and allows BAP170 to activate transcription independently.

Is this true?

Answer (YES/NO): YES